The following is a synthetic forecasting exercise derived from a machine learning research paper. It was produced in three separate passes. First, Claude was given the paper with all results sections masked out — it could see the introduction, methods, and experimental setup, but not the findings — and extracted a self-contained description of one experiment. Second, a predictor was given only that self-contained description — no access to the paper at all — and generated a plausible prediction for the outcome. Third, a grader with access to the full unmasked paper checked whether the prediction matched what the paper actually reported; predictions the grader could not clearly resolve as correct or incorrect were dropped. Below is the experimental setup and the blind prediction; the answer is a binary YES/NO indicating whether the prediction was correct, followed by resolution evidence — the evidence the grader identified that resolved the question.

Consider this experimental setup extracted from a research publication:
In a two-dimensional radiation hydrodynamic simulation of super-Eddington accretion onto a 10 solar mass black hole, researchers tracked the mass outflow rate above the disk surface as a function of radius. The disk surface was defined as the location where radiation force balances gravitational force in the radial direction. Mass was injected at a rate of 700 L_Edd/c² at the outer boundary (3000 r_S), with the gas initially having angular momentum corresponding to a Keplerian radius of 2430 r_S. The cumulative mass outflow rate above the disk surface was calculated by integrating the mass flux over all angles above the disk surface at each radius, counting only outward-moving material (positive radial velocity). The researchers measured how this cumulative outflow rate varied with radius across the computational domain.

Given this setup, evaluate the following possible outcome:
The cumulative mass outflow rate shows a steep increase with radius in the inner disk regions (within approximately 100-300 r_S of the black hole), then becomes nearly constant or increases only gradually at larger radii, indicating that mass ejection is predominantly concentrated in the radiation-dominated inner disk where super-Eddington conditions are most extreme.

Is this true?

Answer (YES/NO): NO